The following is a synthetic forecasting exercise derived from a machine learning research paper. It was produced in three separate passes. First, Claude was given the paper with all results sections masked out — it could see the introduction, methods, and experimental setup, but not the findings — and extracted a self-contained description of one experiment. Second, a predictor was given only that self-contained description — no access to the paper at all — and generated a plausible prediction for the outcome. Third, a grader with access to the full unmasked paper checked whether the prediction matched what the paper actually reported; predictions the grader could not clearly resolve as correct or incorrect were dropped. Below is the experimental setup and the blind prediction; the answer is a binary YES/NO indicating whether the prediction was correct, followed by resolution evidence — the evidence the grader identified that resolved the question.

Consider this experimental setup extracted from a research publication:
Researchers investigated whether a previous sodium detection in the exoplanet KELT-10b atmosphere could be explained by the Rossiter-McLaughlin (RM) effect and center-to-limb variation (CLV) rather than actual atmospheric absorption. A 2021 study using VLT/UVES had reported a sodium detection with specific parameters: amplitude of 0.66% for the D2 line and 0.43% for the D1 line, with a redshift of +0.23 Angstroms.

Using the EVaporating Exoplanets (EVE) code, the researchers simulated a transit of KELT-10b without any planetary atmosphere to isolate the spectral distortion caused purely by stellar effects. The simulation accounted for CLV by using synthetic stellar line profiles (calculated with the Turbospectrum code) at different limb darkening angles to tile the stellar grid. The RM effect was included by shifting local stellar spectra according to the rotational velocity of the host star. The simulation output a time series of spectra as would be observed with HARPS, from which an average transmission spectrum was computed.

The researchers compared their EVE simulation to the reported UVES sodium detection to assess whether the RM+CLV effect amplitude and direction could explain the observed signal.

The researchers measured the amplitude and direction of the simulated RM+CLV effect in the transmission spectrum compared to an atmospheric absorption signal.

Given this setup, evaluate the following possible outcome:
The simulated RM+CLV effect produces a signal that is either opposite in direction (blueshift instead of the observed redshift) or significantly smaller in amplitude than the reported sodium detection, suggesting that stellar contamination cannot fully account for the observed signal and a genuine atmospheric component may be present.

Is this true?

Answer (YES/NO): YES